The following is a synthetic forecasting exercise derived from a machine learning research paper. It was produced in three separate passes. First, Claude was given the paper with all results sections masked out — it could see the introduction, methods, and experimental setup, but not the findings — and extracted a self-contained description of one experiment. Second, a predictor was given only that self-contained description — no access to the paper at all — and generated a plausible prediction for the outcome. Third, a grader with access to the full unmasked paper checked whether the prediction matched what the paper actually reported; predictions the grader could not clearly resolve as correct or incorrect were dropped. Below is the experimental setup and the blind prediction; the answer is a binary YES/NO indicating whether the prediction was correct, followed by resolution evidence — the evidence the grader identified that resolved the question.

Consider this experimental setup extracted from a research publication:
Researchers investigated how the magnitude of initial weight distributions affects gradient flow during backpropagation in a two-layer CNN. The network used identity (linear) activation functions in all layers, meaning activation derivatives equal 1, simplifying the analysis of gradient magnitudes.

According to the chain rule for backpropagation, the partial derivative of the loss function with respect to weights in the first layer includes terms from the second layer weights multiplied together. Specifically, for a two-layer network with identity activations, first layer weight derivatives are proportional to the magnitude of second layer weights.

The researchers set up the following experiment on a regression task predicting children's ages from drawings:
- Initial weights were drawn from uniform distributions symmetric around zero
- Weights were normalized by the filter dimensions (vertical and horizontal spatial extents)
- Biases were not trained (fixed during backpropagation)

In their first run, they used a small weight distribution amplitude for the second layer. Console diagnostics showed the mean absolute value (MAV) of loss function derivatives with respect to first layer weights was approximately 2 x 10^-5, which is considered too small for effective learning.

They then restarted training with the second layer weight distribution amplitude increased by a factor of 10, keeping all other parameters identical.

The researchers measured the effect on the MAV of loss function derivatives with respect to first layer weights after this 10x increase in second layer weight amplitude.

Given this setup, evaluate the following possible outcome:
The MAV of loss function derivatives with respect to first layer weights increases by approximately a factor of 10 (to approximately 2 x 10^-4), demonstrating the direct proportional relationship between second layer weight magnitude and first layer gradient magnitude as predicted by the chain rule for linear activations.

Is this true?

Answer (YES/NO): YES